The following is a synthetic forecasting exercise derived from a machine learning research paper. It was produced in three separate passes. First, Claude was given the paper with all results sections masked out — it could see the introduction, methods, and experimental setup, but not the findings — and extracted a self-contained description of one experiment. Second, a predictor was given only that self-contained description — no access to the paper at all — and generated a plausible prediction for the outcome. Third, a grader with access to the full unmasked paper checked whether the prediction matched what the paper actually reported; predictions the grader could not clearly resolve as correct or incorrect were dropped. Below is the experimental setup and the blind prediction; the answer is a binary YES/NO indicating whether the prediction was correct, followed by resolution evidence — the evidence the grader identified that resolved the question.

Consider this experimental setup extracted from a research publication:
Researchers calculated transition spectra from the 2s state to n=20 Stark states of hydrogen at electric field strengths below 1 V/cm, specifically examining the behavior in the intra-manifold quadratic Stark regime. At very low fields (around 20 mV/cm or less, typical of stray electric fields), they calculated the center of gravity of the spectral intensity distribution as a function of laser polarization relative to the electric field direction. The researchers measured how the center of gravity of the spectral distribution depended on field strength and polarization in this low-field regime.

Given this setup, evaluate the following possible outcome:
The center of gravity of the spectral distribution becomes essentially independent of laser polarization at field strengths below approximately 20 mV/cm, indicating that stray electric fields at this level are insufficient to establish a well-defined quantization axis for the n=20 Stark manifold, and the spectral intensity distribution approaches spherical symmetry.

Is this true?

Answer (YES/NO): NO